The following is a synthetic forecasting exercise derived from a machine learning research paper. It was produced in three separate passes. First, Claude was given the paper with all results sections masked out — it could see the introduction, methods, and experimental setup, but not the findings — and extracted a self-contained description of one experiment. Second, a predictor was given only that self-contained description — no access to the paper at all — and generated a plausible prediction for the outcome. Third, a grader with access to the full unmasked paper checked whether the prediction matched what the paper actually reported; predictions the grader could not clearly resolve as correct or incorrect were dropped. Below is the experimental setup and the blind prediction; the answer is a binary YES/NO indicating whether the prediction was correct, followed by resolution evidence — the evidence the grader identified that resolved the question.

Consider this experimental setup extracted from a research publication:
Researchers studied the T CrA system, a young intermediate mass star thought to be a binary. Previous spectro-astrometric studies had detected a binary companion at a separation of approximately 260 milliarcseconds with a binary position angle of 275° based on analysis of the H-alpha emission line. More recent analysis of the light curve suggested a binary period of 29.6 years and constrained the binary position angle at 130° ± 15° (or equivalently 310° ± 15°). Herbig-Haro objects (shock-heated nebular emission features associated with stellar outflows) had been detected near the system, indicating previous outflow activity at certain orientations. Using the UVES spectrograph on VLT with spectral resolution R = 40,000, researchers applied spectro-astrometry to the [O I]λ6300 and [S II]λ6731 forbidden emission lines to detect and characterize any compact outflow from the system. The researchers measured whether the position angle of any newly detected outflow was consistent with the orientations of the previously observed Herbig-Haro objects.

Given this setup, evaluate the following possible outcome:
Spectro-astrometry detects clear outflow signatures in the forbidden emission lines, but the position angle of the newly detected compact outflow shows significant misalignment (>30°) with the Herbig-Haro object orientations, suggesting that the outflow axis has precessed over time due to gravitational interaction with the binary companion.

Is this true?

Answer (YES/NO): NO